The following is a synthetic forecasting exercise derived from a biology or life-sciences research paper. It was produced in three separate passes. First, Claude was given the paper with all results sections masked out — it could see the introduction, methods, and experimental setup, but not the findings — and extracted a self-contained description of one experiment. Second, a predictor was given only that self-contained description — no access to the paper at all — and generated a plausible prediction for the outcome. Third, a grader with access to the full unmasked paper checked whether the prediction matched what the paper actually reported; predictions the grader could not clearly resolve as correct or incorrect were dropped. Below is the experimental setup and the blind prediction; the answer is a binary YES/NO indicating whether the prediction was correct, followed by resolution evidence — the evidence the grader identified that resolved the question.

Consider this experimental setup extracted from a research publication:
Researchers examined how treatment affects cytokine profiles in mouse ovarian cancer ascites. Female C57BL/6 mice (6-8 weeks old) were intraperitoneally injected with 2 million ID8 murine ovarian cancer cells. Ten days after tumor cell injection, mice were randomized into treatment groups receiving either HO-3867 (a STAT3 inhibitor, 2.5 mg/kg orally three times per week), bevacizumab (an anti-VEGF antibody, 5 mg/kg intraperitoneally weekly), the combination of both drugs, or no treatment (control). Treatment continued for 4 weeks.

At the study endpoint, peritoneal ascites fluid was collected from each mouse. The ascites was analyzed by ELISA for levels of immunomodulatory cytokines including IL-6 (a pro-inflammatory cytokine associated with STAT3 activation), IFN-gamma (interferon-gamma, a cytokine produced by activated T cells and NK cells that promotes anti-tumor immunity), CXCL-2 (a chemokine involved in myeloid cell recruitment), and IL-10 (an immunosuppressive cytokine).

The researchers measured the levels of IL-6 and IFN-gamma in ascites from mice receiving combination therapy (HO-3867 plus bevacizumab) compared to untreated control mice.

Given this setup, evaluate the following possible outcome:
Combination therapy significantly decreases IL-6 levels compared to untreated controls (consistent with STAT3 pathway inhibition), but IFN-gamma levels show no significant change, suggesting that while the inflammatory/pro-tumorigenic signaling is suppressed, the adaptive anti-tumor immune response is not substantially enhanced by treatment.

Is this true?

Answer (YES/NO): NO